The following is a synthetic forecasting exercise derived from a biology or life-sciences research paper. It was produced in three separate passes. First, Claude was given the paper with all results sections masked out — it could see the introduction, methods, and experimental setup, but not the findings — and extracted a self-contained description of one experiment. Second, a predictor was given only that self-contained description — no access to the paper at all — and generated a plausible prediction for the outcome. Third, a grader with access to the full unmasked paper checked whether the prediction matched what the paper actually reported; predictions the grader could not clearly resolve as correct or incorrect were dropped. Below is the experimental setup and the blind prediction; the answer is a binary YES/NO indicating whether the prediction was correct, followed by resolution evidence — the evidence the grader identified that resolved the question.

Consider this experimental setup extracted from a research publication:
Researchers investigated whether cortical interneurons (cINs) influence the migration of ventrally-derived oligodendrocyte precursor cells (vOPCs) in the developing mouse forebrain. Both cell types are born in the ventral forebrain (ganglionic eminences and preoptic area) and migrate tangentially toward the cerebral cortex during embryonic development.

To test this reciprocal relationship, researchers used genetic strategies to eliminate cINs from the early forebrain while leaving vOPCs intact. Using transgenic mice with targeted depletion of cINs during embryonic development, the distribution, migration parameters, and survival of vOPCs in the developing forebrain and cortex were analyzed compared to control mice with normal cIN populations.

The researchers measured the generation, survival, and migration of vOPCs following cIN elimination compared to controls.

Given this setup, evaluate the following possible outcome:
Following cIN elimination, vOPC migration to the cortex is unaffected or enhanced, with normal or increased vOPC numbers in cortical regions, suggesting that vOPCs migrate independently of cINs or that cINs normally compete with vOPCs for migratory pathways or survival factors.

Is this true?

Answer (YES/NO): YES